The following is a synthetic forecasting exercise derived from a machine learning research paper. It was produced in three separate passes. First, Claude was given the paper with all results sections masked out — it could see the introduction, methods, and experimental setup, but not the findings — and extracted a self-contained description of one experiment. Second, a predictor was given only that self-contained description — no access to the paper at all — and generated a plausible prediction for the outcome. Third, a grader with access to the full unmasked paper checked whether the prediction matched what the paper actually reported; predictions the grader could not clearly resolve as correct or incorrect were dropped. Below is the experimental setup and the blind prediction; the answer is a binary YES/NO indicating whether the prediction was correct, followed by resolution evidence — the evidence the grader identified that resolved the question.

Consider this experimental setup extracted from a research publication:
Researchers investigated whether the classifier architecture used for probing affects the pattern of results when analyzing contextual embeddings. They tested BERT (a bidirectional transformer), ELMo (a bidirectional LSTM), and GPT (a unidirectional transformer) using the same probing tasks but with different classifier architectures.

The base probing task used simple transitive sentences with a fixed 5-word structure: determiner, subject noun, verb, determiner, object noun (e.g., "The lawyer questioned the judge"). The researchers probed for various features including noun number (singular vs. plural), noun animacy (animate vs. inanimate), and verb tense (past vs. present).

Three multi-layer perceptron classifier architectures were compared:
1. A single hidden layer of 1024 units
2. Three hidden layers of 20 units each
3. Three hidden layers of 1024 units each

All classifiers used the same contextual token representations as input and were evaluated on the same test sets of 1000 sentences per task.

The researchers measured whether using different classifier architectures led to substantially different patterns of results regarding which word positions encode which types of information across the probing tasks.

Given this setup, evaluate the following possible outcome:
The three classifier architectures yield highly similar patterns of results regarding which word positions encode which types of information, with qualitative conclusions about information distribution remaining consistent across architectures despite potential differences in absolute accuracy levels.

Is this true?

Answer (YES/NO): YES